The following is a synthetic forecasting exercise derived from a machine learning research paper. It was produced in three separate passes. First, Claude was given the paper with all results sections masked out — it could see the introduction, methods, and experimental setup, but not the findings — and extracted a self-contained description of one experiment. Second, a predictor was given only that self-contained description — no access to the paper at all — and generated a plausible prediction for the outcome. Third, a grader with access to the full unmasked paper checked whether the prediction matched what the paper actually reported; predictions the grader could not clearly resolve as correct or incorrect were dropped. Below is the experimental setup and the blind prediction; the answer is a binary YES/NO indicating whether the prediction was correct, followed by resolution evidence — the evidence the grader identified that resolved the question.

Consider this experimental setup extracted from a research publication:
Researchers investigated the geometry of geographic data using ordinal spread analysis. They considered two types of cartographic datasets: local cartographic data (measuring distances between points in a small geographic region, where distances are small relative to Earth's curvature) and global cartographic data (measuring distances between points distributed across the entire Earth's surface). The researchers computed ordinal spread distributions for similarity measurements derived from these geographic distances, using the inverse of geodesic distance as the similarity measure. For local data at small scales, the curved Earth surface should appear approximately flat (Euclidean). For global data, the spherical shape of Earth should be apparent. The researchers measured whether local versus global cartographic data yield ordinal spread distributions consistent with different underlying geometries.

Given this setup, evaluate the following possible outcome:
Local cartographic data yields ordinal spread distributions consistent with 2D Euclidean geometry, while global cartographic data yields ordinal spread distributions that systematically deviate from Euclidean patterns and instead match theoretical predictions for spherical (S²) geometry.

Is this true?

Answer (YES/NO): YES